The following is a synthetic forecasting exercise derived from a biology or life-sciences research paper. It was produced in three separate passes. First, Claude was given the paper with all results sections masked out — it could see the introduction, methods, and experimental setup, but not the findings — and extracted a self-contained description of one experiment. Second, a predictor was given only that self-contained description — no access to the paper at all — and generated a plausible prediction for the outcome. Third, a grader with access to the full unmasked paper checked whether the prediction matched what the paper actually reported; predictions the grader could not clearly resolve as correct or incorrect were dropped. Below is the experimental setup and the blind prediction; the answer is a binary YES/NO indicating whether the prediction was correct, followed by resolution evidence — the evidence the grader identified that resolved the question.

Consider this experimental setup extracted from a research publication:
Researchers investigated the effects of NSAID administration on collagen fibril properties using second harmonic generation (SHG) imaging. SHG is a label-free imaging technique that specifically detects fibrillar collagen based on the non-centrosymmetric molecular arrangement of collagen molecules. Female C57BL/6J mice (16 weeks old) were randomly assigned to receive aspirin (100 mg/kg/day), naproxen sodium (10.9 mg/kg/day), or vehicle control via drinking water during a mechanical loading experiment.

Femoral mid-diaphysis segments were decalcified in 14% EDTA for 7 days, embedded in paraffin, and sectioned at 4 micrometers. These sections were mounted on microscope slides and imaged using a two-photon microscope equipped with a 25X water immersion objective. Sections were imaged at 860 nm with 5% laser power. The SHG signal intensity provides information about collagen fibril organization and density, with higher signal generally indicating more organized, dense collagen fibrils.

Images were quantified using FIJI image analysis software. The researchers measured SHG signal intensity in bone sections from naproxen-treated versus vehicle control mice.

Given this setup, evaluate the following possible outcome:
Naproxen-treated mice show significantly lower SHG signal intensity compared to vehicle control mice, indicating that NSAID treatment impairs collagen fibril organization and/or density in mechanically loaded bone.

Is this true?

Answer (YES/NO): YES